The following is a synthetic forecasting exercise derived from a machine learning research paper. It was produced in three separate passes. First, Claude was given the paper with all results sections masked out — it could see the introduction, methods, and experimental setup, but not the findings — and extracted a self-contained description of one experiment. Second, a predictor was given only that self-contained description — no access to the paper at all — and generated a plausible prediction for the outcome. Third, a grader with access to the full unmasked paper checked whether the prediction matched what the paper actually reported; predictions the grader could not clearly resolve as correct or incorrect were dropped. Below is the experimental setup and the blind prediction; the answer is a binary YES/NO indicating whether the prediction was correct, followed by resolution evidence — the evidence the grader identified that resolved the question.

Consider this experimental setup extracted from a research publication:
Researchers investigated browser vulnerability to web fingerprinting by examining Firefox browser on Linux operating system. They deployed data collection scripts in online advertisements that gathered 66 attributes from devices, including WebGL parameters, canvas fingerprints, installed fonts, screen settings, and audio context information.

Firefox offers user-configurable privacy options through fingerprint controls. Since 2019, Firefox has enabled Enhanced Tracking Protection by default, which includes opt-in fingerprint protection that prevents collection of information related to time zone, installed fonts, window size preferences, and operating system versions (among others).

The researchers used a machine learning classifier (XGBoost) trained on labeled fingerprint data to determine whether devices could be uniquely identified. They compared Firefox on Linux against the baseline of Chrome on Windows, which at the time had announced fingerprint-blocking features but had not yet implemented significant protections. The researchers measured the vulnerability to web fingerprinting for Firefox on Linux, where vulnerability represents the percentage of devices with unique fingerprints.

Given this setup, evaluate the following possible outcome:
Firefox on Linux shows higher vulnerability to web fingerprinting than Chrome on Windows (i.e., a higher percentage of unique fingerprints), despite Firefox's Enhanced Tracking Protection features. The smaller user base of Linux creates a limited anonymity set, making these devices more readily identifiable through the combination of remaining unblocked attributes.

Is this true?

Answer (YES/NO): NO